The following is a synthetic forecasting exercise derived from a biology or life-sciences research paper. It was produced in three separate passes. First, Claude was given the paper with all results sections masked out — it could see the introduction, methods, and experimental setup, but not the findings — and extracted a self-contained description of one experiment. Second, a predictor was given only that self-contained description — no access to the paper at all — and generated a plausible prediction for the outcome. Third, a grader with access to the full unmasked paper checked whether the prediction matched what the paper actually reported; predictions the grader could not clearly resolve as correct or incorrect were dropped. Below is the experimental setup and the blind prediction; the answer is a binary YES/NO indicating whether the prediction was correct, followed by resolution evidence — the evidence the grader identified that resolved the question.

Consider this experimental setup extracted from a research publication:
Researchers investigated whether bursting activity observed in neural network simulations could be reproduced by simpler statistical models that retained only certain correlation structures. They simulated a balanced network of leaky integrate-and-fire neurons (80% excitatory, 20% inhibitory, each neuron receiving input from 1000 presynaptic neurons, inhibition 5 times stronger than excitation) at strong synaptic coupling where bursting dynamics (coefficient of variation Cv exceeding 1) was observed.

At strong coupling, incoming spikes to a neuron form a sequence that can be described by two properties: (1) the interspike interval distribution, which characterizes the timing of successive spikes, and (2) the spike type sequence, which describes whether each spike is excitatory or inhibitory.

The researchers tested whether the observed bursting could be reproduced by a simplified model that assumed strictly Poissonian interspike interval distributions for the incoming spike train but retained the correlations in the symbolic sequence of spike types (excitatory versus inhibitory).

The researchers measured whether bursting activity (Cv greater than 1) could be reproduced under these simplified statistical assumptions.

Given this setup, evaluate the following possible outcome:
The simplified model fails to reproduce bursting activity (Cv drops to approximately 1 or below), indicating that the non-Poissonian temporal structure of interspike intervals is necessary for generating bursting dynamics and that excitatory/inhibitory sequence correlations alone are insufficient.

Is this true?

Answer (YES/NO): NO